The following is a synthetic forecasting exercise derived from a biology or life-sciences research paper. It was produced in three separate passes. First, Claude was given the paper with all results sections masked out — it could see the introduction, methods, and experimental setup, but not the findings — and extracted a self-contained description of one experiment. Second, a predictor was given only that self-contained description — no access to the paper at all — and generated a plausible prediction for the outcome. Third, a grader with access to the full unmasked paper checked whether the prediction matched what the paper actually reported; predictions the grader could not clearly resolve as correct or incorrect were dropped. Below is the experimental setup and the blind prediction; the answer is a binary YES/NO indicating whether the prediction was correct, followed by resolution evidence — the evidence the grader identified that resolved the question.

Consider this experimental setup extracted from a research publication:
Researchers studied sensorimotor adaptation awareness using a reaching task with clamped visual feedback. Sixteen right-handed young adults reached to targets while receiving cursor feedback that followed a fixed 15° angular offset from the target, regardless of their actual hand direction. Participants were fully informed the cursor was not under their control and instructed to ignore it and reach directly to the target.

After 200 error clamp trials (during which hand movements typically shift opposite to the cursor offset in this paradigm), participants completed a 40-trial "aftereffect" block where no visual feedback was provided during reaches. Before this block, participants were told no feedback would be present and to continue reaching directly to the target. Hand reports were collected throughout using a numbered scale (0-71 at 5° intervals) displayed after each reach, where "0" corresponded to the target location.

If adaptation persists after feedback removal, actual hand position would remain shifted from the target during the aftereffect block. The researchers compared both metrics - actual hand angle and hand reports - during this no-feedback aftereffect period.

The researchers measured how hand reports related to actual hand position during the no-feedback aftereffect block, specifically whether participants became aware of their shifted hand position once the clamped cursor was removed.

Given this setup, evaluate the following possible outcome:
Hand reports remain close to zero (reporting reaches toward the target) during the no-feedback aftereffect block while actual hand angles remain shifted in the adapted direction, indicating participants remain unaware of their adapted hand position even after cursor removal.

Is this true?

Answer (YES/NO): YES